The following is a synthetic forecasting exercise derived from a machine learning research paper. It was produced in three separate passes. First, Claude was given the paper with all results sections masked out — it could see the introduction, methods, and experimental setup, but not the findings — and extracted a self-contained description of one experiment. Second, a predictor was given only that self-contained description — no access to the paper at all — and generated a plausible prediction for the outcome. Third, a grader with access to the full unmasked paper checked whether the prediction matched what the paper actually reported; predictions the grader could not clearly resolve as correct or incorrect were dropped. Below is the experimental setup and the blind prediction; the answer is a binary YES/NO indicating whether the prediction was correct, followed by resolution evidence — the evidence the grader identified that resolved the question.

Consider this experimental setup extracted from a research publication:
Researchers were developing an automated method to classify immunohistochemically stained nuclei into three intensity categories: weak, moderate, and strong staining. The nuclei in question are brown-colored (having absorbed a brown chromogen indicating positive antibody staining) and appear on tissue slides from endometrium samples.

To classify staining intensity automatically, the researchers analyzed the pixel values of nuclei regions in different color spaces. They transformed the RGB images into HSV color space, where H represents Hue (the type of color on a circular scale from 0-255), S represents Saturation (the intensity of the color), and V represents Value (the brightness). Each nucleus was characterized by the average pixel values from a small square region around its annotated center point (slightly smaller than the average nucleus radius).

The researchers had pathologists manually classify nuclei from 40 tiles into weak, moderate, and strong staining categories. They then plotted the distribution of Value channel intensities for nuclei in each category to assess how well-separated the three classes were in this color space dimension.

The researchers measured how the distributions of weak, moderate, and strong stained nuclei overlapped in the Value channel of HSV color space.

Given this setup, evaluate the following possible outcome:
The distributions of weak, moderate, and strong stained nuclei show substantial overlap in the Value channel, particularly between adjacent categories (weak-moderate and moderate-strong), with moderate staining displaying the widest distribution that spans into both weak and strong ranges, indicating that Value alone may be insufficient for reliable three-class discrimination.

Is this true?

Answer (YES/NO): NO